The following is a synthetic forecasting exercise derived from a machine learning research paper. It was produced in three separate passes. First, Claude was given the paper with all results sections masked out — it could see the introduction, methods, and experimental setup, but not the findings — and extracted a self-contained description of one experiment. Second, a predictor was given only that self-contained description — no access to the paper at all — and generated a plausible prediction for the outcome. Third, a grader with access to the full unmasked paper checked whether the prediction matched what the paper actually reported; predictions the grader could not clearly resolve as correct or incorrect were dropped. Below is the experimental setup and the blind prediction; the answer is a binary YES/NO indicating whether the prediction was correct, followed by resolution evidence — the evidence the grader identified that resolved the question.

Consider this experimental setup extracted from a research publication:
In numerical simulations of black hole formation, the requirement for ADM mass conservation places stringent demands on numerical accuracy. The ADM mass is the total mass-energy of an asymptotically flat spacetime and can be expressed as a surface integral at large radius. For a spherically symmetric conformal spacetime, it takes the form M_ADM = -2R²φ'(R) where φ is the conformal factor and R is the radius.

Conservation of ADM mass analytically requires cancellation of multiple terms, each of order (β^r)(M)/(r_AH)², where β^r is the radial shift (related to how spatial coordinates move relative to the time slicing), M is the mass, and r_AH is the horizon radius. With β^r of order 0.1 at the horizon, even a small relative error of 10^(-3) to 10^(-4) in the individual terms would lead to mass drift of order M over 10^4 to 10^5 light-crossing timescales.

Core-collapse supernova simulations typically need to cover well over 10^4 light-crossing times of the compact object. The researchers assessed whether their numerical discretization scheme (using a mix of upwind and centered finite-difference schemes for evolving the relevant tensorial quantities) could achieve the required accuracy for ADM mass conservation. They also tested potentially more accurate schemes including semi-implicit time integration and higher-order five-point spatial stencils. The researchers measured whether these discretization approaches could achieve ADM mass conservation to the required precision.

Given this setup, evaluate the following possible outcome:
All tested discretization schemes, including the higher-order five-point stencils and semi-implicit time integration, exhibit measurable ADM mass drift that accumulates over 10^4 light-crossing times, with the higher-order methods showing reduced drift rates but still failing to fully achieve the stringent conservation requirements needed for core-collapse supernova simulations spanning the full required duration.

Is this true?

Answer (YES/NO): NO